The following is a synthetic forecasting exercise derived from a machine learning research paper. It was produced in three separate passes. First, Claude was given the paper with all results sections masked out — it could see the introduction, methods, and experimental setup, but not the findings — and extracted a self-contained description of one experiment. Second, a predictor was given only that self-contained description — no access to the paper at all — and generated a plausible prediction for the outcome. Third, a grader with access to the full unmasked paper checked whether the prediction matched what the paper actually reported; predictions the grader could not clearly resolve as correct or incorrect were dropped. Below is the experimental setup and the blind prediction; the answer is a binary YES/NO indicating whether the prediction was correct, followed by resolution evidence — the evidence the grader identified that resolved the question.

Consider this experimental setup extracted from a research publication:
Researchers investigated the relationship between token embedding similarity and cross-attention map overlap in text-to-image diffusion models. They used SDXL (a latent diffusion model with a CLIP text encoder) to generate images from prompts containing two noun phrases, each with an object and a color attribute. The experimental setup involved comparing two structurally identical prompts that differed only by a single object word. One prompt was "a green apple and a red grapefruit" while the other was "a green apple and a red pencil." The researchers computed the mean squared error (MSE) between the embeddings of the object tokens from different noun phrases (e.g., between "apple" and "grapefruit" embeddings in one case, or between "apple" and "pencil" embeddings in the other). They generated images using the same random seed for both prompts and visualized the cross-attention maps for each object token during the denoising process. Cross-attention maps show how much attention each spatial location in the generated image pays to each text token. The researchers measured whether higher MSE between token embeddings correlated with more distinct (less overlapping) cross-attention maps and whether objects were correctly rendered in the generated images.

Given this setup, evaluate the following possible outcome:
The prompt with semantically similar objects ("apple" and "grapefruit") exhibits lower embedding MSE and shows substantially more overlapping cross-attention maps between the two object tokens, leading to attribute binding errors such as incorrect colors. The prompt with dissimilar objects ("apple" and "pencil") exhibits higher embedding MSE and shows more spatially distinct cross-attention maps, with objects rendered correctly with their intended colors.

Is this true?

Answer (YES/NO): NO